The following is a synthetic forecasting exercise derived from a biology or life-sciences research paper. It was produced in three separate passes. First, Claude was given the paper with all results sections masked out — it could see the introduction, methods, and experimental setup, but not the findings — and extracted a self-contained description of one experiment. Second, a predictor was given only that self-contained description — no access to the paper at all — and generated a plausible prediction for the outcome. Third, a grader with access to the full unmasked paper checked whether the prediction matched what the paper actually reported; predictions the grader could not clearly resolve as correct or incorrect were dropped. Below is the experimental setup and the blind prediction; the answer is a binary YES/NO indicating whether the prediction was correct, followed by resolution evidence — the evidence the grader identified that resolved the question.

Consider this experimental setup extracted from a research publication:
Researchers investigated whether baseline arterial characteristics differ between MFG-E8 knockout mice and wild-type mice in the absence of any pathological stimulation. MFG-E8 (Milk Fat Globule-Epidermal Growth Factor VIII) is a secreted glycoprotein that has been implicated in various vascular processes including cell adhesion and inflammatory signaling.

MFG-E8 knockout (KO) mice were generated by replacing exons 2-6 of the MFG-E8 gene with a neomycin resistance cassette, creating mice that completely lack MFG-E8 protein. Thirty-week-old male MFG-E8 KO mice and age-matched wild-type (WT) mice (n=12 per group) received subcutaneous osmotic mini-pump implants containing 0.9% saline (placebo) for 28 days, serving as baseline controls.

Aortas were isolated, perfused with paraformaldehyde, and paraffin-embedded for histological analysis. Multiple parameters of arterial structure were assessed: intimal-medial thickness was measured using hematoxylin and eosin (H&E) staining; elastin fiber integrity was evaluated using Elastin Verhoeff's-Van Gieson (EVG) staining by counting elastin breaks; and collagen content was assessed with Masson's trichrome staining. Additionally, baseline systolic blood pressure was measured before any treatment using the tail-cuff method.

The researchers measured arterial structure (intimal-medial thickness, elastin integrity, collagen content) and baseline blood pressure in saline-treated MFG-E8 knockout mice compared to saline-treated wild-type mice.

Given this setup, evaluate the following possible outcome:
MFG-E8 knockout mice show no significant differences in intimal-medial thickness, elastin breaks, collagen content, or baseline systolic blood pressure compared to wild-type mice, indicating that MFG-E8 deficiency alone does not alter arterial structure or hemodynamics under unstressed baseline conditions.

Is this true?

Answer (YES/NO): NO